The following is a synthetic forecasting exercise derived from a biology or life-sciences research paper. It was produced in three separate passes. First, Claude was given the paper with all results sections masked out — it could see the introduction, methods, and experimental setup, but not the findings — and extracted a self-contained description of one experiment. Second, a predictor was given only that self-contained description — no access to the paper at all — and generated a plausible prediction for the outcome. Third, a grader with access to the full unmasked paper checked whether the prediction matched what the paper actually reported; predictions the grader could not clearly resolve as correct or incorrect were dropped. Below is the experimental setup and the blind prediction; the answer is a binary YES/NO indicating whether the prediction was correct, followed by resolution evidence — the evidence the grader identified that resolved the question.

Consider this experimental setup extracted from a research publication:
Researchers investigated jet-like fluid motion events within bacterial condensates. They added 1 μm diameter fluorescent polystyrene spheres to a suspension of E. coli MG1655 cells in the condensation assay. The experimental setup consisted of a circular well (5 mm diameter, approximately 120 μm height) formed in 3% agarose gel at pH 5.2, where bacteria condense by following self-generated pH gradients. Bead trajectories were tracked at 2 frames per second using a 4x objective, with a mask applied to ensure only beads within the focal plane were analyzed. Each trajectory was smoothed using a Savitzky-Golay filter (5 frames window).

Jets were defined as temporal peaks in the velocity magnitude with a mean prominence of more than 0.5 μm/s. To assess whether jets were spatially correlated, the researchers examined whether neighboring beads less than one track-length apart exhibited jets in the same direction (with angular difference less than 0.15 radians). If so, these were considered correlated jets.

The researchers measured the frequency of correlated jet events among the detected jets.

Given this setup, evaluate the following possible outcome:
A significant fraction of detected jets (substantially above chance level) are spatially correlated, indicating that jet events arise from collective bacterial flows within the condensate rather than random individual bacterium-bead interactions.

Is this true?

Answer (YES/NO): NO